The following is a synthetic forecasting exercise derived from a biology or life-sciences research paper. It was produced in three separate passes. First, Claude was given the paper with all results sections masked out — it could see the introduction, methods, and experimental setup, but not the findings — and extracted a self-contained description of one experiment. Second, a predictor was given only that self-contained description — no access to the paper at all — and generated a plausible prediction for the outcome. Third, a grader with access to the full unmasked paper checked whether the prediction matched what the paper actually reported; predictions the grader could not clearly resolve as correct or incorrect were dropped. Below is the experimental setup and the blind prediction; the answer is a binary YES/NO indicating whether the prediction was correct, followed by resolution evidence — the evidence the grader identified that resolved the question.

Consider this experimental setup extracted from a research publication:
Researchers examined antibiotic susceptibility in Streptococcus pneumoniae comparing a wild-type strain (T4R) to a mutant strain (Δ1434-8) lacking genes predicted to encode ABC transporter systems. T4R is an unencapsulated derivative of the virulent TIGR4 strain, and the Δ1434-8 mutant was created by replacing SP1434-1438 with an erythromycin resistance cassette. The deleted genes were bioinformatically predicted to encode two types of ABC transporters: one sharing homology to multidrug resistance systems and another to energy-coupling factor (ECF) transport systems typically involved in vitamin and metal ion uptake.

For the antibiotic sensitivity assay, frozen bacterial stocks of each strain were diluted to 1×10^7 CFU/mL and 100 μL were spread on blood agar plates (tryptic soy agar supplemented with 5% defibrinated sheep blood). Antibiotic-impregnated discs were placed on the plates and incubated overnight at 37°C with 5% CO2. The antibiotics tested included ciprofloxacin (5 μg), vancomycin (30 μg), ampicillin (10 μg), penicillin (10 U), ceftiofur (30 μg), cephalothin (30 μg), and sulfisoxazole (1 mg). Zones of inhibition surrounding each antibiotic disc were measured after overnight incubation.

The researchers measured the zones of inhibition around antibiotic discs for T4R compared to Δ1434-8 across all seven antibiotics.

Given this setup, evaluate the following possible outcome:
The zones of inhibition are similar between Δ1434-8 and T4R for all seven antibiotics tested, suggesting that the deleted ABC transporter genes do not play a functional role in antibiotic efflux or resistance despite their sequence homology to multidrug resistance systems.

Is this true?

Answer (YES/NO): YES